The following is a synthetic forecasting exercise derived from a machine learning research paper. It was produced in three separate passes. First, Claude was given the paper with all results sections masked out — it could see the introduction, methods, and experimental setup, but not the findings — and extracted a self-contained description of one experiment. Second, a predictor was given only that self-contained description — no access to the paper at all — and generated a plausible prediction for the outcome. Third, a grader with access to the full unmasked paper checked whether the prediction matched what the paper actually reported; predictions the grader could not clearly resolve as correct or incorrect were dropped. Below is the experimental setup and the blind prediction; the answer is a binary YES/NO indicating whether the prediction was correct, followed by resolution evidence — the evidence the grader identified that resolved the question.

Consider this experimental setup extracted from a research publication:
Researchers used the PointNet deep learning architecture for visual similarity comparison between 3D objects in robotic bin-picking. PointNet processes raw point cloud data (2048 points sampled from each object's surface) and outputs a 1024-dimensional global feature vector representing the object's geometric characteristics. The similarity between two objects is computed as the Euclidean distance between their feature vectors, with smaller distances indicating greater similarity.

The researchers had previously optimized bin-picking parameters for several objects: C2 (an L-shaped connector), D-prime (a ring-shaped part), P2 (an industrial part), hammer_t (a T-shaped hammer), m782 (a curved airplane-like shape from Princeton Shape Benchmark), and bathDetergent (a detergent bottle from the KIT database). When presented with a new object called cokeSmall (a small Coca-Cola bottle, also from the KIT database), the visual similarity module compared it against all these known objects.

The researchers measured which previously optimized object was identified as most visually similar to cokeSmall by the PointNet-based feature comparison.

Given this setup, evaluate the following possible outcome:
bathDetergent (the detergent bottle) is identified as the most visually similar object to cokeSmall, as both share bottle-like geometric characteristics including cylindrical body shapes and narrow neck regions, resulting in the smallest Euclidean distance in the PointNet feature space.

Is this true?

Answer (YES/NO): YES